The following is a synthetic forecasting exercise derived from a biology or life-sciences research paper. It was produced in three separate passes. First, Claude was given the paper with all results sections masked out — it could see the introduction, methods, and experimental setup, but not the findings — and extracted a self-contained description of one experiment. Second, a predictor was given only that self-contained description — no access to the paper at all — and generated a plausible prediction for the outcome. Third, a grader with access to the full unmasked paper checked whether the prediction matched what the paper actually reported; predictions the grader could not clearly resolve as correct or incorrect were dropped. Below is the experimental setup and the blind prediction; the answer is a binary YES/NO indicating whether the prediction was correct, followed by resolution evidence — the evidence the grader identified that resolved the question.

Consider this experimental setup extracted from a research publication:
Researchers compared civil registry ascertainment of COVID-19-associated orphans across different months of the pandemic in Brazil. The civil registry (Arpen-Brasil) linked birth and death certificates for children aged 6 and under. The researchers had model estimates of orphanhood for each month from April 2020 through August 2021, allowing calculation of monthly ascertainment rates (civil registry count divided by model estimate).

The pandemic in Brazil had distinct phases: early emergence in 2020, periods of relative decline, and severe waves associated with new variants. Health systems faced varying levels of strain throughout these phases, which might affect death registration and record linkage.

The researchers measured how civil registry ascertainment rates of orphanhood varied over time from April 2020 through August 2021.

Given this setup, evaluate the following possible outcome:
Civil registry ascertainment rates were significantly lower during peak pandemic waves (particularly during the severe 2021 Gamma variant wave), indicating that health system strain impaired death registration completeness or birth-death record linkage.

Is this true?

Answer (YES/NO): NO